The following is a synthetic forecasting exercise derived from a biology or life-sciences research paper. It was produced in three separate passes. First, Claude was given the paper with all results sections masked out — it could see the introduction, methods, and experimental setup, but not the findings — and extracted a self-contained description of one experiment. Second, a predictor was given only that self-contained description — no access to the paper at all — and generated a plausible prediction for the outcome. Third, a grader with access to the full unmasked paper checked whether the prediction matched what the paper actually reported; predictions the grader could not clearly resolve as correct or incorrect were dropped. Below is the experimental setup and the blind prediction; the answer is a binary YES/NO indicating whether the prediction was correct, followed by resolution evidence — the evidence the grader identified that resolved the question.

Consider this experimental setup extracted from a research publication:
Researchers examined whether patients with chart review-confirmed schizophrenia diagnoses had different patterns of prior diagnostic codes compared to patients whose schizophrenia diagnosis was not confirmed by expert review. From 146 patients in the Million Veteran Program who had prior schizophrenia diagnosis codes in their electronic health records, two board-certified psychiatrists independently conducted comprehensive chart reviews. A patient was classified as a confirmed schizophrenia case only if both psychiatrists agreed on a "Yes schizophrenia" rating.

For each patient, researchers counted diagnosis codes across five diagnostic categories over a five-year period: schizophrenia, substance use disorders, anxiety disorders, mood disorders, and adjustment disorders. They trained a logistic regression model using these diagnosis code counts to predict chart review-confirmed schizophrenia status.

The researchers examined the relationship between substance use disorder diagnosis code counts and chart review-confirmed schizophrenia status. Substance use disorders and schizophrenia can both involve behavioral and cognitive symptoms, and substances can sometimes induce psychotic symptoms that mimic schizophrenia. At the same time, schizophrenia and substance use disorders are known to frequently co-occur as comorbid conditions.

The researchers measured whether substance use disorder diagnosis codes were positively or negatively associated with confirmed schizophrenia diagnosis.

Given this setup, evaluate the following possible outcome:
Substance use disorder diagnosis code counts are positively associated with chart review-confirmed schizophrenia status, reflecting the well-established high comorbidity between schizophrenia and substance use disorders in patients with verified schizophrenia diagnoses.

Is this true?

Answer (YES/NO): YES